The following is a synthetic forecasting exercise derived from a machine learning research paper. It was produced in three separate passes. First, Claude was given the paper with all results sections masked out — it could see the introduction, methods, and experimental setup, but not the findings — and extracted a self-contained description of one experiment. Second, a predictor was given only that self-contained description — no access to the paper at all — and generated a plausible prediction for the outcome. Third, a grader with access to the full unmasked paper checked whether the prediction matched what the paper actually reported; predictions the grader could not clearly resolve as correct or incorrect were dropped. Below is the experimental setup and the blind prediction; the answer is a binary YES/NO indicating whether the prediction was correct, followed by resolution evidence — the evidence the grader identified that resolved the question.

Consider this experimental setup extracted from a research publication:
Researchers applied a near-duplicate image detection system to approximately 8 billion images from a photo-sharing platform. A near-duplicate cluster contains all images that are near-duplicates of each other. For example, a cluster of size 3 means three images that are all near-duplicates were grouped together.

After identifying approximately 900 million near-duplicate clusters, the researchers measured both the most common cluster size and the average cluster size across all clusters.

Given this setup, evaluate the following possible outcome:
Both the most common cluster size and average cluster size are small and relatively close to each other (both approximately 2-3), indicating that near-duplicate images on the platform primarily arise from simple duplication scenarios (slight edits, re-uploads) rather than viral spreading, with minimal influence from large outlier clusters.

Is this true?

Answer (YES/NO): NO